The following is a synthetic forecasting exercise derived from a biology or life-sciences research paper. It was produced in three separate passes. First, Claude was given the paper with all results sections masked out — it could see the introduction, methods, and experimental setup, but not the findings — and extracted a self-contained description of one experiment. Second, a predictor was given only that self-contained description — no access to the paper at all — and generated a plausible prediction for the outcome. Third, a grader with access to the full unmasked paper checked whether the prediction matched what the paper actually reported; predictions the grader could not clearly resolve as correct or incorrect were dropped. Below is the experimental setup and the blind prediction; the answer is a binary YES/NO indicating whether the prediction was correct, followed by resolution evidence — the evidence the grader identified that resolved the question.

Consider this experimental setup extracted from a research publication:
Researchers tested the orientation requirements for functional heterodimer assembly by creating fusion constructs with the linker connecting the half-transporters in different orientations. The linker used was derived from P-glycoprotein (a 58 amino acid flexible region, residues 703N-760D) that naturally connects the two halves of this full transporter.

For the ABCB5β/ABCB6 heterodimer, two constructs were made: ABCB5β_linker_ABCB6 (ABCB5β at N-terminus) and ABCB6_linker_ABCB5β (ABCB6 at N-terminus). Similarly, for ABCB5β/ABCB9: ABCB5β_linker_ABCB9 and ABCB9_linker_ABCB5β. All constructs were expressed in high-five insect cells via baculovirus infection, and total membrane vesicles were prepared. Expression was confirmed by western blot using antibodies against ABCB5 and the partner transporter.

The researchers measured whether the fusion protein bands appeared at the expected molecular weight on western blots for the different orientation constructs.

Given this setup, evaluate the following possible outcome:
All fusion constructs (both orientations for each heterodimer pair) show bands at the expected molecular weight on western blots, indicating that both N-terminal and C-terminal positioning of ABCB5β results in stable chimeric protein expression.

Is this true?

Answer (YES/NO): YES